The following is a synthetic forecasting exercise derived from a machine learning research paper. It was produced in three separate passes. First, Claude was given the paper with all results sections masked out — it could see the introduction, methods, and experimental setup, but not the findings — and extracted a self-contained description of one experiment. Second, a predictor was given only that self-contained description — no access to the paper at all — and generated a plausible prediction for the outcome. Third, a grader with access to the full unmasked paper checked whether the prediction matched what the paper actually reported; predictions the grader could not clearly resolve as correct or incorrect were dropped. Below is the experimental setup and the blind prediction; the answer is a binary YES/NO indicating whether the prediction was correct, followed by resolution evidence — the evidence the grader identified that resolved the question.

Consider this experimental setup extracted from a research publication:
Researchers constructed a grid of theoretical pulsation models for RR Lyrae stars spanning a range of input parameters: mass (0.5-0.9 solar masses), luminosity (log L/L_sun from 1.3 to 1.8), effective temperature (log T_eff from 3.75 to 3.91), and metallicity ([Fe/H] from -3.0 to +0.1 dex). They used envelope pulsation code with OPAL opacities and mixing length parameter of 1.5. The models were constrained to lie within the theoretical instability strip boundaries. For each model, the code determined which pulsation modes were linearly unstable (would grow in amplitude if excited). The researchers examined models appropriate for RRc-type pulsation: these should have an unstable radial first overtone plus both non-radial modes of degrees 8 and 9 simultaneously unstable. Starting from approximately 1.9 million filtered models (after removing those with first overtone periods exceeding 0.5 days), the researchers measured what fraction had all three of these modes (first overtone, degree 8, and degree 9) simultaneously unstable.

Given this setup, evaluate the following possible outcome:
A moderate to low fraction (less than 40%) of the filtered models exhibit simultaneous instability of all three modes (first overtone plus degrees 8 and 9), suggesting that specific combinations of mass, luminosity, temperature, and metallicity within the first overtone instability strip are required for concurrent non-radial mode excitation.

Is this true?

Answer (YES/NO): NO